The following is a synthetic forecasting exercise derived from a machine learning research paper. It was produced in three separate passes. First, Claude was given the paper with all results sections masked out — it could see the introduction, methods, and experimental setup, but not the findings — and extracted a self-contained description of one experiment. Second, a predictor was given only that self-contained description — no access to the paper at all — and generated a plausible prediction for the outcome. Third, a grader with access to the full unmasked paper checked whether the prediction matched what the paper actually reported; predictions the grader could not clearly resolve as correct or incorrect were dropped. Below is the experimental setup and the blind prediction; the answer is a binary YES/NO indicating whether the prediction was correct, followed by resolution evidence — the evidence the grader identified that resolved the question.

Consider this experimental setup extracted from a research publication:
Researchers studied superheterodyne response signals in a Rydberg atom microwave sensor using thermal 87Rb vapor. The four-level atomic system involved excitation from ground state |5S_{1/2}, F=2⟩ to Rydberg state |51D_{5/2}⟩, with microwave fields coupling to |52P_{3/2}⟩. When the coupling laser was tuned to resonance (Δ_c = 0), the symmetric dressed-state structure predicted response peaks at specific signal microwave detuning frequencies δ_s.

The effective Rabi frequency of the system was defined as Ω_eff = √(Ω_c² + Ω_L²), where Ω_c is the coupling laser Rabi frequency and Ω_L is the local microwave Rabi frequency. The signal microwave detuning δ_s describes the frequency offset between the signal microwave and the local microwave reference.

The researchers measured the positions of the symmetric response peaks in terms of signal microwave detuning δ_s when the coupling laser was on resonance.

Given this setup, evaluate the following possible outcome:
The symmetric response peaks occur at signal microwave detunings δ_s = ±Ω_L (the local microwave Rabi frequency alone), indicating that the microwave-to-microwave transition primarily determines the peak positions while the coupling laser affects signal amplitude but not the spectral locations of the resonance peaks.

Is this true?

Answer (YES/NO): NO